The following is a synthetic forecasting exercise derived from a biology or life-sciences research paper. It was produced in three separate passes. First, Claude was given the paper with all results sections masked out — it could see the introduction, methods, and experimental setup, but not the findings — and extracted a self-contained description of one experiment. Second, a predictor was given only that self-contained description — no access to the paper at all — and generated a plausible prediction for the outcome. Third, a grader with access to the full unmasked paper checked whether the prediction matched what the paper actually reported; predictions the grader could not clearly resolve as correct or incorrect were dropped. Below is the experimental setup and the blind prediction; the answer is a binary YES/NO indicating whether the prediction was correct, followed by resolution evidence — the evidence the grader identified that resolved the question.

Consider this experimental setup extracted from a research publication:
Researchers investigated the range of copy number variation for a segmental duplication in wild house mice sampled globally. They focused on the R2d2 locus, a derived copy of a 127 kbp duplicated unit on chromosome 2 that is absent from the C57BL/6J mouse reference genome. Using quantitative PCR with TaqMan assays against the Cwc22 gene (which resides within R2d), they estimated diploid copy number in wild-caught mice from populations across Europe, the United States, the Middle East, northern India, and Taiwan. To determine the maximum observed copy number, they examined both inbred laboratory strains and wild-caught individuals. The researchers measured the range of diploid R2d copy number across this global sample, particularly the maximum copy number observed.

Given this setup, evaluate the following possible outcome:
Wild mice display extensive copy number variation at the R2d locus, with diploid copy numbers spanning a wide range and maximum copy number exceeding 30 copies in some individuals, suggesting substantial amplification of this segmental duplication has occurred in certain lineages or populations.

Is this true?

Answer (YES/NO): YES